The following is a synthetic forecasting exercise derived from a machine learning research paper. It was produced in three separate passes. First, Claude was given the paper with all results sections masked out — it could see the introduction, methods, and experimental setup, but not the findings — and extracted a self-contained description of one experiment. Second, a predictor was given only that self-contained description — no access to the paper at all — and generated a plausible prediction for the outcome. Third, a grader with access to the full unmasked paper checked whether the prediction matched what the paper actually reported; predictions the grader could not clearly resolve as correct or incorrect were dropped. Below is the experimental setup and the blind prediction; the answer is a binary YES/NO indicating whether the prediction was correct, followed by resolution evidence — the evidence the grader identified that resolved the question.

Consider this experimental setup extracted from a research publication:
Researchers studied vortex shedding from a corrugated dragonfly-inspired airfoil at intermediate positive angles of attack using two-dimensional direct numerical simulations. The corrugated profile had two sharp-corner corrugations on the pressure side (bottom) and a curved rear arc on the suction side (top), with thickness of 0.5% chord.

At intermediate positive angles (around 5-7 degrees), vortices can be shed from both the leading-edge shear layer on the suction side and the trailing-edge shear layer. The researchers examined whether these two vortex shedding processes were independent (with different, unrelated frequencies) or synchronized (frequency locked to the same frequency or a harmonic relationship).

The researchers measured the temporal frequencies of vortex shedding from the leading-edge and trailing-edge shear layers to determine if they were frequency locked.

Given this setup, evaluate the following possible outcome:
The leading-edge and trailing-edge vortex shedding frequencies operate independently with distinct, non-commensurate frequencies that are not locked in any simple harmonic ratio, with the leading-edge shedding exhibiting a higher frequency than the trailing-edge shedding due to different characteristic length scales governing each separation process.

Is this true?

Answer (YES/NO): NO